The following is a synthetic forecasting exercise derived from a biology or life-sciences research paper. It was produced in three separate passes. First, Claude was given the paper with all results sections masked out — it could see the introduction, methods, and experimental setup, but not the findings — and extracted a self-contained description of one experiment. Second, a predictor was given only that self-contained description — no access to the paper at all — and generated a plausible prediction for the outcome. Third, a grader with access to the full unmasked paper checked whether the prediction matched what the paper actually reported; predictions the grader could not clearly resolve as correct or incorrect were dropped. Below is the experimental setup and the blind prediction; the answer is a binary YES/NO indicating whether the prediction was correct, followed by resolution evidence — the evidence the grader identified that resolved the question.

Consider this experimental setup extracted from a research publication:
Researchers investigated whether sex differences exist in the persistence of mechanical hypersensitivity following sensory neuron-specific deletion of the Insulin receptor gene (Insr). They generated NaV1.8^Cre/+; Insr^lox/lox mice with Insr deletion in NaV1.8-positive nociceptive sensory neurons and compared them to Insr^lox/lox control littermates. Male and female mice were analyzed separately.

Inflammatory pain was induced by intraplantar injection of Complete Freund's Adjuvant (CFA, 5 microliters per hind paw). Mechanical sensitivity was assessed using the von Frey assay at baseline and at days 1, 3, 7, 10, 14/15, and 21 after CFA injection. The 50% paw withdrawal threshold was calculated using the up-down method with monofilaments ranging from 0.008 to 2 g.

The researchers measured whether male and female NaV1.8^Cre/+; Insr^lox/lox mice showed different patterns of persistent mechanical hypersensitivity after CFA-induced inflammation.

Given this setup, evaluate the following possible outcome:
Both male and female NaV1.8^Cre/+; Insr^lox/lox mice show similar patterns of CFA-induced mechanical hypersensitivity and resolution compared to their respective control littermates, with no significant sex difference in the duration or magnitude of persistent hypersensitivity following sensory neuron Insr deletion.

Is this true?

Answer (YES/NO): NO